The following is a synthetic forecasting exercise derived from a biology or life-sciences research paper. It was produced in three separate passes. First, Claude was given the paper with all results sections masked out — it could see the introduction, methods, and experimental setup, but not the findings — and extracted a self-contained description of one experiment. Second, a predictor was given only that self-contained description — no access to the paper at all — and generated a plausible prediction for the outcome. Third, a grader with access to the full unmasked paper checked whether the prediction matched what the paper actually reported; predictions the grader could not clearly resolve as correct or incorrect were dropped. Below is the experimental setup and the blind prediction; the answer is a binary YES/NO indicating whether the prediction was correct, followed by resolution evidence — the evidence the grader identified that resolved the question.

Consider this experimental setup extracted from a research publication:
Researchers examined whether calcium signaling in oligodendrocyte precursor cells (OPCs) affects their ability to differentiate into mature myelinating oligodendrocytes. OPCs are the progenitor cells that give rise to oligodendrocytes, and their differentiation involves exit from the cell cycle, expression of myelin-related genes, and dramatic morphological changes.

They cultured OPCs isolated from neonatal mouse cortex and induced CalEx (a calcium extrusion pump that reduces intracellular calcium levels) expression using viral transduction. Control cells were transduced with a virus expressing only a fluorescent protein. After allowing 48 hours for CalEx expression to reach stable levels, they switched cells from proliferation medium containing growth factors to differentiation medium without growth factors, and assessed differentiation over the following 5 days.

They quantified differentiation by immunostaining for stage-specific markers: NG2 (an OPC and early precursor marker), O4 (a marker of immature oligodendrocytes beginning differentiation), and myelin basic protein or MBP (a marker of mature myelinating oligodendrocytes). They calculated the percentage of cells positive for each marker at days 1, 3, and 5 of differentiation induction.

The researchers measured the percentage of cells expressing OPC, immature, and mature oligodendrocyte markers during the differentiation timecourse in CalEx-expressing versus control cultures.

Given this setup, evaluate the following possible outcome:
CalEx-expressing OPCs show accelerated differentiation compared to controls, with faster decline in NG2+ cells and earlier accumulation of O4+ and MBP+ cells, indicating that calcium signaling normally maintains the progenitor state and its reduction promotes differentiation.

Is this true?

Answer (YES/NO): NO